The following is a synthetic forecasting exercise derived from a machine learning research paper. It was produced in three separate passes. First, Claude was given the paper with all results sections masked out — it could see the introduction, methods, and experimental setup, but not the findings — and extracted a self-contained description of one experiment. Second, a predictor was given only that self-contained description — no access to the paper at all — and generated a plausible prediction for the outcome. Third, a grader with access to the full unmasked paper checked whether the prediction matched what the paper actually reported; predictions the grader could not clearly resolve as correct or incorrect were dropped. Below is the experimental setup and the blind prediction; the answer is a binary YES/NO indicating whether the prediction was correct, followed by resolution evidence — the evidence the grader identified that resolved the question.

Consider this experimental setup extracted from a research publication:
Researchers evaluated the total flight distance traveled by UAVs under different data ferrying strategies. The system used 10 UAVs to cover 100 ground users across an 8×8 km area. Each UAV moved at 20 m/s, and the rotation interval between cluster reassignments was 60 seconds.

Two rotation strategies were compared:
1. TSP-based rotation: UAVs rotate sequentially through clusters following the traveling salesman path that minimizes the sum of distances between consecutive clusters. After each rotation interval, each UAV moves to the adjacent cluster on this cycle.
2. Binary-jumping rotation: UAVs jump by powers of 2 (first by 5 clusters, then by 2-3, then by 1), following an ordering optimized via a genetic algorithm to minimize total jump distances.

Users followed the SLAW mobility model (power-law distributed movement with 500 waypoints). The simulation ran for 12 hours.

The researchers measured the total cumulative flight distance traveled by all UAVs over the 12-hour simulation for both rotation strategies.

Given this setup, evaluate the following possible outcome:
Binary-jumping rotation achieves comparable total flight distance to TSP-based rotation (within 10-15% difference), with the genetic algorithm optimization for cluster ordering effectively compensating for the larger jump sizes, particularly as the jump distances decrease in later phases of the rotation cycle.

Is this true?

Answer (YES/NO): YES